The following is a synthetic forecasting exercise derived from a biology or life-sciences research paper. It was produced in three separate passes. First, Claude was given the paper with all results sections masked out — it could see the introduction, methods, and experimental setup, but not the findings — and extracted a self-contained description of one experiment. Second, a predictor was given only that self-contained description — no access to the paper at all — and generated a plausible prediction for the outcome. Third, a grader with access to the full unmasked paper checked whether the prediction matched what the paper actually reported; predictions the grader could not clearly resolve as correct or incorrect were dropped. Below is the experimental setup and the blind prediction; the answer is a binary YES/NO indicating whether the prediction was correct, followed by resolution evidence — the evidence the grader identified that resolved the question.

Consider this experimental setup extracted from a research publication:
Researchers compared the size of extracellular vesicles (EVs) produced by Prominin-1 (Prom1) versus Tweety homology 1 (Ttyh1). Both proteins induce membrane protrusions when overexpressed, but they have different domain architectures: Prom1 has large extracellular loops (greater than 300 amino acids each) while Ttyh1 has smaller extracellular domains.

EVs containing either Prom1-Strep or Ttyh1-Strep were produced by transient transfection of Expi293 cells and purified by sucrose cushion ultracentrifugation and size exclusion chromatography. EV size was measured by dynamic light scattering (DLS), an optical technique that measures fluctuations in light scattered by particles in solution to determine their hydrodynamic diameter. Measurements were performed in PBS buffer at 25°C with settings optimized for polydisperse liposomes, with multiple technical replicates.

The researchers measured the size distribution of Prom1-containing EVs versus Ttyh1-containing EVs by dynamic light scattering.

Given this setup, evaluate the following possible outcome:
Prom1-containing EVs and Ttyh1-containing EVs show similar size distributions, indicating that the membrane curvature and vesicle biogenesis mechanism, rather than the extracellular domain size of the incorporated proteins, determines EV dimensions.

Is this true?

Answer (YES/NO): YES